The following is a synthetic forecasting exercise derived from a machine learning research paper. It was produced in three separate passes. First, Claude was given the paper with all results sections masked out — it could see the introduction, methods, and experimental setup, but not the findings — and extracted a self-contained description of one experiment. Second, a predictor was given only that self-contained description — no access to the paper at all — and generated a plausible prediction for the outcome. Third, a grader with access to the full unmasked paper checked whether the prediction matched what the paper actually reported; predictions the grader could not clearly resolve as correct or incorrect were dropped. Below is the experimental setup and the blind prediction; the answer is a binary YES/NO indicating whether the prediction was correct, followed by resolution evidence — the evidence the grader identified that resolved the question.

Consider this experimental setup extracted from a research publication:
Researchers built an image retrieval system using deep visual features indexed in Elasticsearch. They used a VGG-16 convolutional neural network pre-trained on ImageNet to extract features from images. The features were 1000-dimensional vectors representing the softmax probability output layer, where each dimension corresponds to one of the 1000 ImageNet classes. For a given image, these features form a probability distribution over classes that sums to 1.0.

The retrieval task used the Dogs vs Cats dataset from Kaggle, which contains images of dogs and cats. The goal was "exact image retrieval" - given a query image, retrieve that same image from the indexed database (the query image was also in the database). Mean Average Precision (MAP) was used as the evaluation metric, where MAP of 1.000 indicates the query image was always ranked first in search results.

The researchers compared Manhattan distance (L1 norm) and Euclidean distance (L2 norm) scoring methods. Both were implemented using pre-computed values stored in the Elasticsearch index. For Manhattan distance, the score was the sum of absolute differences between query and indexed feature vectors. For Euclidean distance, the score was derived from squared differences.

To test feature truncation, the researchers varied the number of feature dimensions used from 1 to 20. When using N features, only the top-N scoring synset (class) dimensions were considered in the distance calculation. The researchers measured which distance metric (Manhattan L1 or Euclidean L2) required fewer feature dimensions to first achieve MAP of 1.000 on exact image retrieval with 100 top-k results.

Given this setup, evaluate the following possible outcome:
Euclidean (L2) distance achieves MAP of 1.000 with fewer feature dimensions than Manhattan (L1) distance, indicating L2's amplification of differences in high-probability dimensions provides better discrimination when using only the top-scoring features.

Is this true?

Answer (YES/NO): NO